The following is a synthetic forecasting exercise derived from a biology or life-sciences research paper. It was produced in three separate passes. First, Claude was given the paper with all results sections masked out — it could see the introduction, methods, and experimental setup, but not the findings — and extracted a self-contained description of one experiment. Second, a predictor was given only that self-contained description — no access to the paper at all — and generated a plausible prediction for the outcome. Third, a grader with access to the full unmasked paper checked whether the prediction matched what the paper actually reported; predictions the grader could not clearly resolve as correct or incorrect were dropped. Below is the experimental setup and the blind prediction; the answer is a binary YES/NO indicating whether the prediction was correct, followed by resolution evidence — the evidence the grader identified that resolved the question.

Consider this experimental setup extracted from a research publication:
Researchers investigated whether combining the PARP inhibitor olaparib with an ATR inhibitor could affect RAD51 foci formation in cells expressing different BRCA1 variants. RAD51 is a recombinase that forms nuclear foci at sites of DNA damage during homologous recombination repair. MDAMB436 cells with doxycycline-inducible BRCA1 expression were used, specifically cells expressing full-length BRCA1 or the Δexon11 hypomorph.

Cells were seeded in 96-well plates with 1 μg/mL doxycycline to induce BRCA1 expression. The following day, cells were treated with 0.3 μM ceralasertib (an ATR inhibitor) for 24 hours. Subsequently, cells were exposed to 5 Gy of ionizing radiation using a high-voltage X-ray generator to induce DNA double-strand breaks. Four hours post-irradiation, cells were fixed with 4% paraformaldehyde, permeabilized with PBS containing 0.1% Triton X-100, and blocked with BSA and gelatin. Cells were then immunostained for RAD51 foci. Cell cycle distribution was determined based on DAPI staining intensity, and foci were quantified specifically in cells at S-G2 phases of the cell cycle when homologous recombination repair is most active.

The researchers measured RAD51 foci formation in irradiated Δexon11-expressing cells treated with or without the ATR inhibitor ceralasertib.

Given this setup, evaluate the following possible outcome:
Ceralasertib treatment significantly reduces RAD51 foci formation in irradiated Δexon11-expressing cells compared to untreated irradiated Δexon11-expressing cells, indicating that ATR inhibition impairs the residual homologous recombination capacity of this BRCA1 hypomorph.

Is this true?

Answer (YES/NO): YES